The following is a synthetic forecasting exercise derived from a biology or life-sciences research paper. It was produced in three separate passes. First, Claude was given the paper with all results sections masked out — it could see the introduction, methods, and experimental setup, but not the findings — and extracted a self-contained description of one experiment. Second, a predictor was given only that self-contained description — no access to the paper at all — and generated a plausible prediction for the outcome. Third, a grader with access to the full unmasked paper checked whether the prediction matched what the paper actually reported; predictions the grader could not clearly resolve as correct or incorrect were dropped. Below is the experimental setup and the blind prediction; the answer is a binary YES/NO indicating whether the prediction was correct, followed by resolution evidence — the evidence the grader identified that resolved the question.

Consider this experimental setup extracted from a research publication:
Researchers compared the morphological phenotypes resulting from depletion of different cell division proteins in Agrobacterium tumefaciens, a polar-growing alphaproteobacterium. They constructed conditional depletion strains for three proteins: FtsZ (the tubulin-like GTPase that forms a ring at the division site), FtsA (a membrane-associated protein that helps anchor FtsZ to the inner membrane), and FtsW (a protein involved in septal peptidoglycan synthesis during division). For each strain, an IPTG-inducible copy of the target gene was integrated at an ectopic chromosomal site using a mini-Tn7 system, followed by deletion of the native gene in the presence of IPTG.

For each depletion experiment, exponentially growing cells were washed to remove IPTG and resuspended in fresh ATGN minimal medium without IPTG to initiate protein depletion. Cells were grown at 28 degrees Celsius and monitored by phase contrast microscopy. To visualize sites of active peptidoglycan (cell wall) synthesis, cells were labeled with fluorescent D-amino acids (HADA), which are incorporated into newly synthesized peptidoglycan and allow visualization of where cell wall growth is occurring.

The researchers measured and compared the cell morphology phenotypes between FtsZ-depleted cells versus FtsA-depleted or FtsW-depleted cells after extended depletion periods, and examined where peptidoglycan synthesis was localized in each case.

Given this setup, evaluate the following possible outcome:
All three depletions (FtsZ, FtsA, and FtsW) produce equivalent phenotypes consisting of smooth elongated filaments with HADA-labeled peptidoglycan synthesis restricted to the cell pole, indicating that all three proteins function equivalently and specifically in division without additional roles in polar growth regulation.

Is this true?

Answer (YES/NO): NO